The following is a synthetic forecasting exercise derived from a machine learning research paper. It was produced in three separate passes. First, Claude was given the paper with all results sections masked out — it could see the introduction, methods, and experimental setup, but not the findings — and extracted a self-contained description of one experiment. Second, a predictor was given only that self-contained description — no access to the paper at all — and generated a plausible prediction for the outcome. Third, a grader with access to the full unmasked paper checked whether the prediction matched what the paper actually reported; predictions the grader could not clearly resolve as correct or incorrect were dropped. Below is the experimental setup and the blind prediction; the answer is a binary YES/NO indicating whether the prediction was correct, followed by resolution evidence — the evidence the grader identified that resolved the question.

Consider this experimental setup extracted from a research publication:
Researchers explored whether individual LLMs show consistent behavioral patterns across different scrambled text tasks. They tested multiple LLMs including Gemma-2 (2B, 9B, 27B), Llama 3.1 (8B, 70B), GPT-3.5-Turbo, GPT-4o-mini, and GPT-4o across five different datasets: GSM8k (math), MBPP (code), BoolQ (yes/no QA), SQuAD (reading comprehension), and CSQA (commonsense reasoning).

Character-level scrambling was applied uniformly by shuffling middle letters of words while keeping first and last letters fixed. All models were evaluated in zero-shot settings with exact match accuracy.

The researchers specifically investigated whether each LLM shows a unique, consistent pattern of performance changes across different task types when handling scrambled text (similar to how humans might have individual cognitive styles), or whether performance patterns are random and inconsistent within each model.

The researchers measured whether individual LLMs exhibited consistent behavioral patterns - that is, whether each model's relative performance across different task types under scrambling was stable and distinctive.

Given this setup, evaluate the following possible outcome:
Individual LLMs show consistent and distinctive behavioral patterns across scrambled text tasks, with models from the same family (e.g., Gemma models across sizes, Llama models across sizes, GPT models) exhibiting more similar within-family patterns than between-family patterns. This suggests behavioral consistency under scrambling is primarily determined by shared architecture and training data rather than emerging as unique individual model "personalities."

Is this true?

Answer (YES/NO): NO